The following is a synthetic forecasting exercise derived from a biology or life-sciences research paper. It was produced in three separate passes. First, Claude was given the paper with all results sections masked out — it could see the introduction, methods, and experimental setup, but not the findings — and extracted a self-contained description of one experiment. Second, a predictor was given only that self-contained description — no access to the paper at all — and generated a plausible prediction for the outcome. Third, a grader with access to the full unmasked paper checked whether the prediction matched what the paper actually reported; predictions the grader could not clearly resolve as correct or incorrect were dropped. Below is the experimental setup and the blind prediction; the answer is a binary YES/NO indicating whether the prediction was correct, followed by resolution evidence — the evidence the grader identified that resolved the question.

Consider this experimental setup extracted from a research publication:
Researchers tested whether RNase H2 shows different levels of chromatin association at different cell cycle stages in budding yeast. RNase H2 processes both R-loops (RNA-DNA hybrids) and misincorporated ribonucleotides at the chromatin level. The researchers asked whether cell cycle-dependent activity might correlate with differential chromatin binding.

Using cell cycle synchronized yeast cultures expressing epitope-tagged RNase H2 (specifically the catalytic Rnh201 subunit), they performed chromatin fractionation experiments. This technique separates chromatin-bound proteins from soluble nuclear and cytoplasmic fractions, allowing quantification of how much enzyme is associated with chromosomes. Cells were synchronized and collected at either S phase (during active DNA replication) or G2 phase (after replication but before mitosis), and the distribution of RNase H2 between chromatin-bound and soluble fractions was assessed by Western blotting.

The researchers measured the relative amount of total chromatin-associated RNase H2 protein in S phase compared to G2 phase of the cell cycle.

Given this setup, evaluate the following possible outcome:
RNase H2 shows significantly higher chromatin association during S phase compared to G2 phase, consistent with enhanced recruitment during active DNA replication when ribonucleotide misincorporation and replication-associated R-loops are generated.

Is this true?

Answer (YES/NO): NO